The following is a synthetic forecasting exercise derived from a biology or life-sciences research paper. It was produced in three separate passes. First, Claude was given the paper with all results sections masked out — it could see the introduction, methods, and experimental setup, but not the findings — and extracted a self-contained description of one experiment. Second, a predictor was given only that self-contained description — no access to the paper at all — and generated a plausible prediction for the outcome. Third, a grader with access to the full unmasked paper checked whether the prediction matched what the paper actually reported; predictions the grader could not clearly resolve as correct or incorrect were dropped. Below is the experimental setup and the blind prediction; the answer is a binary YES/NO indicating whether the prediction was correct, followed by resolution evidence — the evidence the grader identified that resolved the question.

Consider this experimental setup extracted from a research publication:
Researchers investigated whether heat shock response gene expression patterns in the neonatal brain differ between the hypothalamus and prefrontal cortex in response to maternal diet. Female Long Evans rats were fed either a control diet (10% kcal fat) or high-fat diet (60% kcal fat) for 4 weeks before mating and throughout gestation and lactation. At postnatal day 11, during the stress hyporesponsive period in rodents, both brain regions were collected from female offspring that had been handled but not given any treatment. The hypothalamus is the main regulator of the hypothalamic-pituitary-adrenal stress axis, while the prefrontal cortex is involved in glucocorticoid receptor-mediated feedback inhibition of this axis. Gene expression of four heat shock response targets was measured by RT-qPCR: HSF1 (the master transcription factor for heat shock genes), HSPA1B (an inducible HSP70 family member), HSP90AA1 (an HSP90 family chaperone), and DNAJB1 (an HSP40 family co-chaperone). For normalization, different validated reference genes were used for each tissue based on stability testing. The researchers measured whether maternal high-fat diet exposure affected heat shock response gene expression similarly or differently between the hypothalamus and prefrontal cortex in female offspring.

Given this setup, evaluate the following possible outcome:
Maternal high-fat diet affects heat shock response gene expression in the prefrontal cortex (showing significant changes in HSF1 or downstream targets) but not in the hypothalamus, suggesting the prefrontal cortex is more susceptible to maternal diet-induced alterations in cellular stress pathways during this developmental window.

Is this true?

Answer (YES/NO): NO